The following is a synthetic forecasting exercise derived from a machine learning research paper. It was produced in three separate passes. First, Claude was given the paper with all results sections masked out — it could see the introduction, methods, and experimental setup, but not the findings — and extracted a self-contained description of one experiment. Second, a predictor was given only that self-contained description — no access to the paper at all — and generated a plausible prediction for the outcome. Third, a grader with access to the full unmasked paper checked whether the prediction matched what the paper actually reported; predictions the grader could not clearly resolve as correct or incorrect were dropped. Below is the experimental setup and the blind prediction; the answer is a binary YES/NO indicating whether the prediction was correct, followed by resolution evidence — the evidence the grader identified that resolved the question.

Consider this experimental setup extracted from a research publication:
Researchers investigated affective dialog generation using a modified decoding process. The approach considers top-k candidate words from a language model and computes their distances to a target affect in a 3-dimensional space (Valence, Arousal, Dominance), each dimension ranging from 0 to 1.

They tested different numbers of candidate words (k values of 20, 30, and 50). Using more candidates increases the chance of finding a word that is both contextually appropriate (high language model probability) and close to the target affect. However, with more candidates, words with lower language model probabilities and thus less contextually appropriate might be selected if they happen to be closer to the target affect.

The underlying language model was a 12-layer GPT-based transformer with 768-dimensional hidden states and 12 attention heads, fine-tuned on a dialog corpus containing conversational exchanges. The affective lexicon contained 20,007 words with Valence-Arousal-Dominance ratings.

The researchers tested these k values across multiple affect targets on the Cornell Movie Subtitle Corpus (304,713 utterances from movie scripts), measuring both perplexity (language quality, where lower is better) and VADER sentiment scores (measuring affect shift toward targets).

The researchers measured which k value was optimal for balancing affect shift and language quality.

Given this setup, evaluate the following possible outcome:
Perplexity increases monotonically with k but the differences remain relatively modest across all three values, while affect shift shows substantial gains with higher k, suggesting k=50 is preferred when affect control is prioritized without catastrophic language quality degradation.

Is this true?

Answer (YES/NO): NO